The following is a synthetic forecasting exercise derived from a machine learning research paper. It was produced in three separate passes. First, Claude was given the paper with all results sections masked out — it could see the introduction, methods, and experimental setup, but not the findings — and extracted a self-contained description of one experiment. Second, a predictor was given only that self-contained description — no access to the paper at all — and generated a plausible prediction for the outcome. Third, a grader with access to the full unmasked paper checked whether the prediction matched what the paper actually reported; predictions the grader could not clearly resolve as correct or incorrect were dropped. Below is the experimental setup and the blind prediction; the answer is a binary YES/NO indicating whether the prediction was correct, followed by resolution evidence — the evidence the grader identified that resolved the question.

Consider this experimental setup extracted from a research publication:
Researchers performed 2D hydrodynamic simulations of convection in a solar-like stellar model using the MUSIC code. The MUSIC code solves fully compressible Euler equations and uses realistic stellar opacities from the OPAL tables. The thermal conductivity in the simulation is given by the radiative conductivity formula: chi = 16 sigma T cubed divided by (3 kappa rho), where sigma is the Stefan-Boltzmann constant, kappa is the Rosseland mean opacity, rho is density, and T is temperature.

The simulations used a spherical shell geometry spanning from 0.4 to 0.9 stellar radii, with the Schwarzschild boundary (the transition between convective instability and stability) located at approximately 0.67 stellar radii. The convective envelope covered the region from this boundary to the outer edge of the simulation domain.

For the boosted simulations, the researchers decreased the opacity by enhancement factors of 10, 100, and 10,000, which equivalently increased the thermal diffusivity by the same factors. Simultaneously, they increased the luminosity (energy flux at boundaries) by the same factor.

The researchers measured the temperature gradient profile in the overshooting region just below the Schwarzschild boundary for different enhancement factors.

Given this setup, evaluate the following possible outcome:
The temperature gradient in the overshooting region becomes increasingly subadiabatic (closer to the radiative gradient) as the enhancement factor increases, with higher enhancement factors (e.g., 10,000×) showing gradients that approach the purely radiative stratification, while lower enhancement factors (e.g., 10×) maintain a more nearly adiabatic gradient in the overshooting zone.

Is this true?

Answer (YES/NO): NO